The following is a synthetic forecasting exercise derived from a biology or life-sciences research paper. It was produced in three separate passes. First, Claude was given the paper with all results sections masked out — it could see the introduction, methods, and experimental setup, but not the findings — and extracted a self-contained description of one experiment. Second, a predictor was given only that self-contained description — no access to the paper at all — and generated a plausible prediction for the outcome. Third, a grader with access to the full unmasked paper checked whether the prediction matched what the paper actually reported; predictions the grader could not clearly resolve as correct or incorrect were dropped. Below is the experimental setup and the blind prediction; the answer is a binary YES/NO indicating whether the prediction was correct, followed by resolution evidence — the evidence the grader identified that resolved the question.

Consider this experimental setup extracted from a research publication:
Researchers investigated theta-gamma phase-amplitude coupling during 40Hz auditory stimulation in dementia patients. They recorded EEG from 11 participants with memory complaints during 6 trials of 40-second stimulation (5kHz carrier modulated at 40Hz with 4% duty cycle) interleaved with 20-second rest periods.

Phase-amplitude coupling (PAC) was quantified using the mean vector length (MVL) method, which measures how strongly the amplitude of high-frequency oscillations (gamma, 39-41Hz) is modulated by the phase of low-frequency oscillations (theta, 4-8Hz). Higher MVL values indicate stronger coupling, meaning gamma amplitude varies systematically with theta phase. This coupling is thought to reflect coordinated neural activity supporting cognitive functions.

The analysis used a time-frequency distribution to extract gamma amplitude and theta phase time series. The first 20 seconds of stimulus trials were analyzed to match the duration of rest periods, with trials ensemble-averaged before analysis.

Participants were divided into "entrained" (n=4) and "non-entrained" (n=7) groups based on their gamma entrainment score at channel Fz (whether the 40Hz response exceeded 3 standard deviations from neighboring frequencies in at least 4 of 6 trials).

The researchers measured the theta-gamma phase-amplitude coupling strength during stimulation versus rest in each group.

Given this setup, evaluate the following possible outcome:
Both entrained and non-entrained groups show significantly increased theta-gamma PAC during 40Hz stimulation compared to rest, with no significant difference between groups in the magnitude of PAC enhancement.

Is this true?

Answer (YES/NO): NO